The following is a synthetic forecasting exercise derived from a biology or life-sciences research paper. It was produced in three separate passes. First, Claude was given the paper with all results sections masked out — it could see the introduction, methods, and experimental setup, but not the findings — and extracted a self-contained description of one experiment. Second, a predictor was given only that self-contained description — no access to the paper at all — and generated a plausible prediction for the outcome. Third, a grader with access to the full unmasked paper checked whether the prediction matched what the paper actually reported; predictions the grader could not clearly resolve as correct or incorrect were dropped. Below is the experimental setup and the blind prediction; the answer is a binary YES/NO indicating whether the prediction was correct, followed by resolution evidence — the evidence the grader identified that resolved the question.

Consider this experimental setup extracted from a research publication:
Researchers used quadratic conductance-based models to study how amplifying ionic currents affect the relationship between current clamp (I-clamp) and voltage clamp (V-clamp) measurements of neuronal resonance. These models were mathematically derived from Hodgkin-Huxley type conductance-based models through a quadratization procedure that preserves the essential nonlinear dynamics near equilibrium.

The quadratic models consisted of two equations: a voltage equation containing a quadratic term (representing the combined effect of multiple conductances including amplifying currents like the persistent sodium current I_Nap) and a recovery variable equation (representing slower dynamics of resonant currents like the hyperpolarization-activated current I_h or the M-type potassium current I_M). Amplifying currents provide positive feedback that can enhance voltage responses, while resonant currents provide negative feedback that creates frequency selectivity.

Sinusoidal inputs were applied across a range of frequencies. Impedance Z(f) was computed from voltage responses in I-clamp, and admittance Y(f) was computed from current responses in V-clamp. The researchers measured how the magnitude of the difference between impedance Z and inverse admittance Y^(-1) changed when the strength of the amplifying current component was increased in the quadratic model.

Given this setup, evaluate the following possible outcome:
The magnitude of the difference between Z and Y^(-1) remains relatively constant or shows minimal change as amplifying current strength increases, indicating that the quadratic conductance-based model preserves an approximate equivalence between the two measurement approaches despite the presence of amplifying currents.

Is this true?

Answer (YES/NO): NO